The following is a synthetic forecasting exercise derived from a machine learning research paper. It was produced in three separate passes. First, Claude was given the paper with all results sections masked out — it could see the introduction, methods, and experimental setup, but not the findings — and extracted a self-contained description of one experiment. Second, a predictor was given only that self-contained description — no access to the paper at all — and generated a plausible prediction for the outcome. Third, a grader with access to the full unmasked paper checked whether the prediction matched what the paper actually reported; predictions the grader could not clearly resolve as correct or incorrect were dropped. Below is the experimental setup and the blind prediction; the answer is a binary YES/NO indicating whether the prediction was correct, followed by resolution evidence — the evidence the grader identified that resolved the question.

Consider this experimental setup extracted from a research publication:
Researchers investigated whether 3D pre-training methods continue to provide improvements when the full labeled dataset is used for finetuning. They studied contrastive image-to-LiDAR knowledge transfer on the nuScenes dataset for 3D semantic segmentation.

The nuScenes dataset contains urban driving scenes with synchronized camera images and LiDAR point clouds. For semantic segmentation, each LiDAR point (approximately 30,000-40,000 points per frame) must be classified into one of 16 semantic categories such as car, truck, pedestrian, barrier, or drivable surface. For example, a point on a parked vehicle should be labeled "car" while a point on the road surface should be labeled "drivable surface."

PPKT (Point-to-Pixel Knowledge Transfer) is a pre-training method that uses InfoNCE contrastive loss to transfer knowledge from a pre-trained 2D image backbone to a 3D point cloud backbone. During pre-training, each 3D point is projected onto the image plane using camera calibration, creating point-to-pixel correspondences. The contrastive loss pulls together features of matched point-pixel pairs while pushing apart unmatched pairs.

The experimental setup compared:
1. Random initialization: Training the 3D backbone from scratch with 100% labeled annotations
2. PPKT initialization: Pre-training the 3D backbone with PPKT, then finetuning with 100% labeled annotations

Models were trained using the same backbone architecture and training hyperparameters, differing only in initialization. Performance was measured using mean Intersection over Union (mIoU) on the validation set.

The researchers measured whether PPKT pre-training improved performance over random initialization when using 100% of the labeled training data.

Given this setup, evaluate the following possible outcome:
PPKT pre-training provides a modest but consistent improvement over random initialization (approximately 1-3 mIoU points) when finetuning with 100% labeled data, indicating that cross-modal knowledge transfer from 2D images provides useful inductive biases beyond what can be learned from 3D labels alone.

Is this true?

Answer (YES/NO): NO